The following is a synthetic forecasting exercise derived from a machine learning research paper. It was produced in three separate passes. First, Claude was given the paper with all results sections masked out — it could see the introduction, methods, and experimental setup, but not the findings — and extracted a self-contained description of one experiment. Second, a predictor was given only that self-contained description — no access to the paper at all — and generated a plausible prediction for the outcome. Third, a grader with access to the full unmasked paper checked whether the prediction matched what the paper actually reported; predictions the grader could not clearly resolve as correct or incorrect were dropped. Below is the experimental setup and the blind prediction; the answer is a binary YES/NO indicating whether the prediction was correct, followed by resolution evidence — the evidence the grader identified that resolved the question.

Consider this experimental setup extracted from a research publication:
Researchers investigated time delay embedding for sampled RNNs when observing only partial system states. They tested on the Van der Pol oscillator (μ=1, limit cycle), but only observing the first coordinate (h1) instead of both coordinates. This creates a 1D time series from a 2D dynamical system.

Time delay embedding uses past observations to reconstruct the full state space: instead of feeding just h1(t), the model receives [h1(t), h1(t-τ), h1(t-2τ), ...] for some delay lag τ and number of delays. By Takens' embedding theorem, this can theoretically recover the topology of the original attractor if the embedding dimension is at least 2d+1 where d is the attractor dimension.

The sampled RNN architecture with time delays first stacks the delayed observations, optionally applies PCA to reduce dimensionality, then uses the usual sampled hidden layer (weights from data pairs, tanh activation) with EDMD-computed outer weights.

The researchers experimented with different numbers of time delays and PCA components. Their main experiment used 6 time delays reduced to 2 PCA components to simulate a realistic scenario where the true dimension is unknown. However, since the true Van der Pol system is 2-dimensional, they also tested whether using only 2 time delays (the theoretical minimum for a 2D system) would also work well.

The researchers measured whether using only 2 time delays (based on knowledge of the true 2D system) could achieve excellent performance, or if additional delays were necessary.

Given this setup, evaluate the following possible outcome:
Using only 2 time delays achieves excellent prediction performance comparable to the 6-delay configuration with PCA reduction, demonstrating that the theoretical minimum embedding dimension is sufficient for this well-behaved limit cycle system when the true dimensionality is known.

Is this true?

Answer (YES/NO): YES